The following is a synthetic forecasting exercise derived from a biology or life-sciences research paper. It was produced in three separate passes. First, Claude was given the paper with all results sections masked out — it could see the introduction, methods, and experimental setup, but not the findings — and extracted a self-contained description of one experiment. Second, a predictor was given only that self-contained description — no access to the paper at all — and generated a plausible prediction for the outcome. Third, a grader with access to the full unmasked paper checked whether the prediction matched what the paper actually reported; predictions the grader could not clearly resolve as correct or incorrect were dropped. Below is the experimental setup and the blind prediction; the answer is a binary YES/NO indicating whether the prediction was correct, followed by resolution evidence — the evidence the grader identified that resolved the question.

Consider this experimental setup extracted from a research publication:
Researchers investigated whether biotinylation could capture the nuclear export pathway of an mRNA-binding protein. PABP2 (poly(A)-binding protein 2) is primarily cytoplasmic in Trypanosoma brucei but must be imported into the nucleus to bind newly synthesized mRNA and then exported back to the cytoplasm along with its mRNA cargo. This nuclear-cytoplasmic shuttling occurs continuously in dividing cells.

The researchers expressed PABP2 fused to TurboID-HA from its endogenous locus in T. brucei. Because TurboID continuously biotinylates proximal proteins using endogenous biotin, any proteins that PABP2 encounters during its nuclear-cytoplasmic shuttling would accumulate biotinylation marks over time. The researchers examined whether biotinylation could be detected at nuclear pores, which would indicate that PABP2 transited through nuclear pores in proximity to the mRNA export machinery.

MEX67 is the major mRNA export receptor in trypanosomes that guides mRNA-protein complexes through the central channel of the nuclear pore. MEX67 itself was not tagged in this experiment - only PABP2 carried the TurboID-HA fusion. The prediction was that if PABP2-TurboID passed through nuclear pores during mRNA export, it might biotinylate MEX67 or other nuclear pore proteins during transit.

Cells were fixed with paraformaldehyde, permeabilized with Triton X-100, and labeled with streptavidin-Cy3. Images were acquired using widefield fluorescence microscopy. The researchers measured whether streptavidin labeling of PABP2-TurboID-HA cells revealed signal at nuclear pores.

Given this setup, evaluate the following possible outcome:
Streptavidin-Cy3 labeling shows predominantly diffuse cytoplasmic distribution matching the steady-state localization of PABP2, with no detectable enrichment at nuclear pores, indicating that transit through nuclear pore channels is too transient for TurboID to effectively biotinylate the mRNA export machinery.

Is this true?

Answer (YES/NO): NO